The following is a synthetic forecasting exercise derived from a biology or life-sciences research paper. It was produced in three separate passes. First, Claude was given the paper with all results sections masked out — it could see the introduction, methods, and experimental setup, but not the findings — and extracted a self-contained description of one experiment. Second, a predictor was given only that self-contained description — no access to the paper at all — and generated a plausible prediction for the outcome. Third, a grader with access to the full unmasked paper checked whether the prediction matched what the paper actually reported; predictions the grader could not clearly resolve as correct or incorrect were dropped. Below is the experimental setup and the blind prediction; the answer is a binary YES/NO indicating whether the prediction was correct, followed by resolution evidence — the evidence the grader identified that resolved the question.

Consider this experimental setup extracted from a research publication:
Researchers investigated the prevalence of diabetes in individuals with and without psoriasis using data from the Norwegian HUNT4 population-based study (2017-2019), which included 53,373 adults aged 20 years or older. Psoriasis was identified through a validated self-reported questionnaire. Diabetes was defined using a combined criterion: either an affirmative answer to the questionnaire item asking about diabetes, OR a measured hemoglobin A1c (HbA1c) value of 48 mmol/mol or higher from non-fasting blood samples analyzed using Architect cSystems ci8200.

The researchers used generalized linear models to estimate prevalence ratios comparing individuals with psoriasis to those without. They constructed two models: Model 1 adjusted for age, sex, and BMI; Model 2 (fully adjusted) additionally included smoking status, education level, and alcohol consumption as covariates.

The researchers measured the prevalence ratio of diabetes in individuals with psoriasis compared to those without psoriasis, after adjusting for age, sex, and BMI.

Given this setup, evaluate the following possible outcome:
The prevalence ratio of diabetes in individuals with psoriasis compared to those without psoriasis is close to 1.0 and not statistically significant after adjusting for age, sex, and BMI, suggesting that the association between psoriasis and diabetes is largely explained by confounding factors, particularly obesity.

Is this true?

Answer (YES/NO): NO